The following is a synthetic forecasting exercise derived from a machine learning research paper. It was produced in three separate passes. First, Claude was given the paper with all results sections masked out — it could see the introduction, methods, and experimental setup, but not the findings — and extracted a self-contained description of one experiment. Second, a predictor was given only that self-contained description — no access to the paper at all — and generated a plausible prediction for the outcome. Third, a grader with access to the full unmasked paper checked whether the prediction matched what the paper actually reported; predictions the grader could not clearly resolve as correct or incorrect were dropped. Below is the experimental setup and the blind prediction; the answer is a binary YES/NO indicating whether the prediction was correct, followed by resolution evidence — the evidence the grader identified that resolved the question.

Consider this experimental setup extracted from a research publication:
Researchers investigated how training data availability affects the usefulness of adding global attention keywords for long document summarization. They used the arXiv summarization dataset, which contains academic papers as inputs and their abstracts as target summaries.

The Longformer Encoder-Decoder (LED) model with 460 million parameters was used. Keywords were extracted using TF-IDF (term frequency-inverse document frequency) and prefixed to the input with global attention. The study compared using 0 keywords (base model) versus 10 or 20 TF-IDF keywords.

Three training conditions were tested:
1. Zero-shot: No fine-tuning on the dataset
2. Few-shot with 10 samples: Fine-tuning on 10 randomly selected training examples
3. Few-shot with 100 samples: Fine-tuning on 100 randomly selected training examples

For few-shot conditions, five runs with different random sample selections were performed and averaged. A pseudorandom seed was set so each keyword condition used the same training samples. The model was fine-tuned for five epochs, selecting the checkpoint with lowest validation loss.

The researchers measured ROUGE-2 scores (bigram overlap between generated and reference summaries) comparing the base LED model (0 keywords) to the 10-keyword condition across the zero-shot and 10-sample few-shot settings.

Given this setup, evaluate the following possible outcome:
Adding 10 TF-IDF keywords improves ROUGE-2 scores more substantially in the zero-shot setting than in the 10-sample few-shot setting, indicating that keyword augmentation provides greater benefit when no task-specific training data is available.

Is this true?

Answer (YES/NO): NO